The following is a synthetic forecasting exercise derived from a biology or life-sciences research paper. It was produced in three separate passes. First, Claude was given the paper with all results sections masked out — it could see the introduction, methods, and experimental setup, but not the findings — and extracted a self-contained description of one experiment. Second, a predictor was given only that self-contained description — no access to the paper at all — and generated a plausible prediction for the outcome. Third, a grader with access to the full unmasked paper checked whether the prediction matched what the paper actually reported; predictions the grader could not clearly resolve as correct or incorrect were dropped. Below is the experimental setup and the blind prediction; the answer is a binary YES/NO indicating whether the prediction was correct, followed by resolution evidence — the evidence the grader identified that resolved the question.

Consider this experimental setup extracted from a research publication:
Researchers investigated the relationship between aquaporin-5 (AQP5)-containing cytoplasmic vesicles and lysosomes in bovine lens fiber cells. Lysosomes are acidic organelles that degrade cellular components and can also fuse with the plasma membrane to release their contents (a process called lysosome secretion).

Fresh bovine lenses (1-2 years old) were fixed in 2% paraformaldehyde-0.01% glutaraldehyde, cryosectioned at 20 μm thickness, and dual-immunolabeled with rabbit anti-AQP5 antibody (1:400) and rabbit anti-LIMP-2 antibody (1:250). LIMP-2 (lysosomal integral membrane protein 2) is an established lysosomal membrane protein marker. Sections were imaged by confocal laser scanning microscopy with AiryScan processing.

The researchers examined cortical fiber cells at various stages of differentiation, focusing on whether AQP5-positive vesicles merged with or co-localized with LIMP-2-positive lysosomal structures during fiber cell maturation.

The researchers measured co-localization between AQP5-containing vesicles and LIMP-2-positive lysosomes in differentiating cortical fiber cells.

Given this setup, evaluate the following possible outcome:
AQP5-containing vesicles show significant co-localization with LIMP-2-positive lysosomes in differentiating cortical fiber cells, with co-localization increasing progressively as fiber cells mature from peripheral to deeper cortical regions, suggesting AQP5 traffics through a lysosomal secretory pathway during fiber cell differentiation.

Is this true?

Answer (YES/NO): YES